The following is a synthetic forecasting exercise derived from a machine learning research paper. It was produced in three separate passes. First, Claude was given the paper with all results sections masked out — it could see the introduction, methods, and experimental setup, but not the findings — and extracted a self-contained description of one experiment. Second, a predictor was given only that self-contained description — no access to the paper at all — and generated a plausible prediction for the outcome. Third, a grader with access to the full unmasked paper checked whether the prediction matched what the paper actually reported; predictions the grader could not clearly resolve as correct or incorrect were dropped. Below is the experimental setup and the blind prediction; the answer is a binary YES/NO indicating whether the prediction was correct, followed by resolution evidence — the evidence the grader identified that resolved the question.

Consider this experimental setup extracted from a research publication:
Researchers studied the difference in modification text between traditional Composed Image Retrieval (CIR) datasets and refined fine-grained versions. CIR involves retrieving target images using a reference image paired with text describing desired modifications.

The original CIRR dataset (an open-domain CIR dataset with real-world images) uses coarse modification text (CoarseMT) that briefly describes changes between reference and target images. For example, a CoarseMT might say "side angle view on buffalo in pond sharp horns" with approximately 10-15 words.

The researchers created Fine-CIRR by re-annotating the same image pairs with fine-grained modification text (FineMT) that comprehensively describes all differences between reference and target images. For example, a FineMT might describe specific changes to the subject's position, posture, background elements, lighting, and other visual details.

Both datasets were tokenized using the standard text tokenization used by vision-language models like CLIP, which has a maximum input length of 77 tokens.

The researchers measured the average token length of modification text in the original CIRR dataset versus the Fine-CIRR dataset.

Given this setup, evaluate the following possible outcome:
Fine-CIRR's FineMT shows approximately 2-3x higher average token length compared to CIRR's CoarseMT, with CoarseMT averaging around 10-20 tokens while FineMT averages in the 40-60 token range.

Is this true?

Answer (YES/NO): NO